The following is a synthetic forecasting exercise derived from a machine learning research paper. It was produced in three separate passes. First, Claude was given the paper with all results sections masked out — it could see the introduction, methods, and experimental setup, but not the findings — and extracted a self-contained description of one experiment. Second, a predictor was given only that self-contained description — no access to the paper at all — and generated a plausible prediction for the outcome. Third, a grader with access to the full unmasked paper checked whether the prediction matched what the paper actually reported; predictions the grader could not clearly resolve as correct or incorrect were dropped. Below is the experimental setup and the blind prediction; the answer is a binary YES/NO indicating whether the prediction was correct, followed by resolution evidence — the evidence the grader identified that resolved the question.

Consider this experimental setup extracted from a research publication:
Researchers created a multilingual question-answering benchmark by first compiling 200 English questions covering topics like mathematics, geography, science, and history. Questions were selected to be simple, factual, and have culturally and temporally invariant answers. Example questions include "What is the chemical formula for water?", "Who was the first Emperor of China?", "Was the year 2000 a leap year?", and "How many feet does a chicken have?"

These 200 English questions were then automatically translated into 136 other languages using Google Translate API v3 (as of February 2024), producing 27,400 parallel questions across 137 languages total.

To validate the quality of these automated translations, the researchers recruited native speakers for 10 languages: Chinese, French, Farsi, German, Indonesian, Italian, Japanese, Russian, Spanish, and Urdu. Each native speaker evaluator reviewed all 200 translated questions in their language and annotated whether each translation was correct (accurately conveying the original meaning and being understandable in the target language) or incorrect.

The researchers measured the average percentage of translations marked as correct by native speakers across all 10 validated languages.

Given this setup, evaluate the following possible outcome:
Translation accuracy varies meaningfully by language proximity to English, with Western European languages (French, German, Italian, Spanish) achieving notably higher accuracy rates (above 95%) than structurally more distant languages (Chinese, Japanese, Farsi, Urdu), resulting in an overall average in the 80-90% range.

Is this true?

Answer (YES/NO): NO